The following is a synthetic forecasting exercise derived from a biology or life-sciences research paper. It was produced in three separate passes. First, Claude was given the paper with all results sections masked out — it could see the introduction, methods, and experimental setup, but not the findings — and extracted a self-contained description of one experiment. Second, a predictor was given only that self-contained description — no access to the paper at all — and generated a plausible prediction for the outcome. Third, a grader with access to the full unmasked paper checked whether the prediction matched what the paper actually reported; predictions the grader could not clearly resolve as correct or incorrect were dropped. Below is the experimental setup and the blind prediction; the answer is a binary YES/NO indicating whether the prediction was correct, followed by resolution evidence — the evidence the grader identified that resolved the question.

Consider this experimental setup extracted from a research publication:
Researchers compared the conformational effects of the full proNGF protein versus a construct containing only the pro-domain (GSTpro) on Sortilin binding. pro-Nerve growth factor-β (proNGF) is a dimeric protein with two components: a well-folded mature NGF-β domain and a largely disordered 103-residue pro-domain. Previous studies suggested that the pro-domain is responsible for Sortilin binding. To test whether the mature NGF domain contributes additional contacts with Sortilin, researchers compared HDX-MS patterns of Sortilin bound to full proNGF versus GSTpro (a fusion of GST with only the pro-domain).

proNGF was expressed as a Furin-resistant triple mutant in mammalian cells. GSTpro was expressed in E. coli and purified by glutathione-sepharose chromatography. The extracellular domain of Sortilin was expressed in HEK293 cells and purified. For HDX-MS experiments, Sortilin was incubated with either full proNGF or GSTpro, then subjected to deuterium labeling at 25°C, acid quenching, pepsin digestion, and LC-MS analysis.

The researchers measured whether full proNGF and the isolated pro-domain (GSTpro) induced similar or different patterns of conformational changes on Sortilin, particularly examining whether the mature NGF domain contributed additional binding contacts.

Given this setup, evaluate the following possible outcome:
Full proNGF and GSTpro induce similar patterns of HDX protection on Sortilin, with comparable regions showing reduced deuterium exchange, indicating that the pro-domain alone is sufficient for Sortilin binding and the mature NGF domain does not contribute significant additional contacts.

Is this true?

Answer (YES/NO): YES